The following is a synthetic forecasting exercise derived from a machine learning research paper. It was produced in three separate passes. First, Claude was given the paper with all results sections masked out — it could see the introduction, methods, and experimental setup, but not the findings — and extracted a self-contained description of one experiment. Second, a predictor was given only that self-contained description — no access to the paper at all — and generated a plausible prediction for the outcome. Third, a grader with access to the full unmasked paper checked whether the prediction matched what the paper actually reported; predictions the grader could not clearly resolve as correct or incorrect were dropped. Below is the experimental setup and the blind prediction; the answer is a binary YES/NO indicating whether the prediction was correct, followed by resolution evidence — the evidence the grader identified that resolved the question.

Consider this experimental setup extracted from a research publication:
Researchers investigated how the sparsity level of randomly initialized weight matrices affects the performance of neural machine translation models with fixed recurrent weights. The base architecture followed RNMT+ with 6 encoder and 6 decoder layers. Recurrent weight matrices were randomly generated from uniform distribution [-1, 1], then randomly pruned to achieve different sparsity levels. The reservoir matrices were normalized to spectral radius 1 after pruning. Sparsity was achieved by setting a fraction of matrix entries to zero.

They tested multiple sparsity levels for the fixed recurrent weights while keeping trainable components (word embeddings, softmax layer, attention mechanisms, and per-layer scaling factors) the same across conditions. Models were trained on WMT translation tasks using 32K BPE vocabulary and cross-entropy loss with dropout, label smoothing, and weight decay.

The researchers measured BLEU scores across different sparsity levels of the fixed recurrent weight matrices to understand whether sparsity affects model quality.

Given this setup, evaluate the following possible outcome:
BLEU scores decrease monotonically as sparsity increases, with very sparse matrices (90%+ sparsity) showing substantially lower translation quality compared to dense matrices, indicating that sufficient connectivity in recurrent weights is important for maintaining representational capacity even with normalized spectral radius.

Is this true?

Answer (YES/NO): NO